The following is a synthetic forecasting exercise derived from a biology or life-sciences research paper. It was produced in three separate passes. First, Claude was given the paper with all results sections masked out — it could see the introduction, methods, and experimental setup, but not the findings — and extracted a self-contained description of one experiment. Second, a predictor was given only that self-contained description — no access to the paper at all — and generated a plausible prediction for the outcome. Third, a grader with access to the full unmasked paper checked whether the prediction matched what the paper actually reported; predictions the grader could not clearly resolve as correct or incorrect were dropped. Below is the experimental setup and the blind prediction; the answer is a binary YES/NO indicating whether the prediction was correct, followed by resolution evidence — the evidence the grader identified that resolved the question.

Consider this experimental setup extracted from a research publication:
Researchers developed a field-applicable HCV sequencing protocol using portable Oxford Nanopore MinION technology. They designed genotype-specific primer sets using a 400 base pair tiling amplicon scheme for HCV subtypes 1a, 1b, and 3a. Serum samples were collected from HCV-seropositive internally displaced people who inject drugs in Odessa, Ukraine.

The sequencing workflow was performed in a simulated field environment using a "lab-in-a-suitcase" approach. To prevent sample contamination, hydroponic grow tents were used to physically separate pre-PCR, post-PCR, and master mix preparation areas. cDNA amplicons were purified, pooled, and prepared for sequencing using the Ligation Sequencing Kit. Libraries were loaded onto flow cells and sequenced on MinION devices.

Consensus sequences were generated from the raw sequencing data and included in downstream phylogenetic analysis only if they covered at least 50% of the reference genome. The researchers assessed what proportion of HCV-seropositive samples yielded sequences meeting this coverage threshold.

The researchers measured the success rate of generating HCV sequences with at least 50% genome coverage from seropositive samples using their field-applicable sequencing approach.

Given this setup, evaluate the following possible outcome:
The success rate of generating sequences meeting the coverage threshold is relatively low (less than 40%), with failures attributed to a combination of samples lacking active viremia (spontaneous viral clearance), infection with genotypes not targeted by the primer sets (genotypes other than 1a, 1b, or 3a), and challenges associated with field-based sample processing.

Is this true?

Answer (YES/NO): NO